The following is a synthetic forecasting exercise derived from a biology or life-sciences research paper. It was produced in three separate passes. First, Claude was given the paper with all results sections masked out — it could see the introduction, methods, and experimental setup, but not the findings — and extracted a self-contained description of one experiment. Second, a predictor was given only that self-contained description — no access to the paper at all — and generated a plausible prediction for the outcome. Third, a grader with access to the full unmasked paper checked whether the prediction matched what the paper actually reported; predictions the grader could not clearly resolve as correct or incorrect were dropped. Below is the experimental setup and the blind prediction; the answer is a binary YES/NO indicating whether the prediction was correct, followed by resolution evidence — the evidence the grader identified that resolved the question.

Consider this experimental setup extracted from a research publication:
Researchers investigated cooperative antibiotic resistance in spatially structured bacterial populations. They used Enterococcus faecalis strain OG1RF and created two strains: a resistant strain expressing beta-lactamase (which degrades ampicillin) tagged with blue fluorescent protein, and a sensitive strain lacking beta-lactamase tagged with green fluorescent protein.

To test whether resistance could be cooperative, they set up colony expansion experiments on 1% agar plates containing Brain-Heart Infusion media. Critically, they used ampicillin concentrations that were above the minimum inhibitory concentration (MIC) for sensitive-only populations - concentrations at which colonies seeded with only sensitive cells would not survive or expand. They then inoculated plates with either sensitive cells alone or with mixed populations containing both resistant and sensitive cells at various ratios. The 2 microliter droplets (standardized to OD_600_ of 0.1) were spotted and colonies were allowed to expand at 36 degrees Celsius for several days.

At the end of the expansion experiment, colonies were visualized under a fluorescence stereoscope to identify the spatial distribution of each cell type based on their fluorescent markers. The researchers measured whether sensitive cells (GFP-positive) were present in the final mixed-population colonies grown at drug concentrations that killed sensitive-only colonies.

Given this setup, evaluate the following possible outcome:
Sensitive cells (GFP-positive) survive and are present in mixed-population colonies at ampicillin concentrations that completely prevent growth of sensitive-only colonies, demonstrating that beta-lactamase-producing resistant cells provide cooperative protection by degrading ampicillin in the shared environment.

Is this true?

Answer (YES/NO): YES